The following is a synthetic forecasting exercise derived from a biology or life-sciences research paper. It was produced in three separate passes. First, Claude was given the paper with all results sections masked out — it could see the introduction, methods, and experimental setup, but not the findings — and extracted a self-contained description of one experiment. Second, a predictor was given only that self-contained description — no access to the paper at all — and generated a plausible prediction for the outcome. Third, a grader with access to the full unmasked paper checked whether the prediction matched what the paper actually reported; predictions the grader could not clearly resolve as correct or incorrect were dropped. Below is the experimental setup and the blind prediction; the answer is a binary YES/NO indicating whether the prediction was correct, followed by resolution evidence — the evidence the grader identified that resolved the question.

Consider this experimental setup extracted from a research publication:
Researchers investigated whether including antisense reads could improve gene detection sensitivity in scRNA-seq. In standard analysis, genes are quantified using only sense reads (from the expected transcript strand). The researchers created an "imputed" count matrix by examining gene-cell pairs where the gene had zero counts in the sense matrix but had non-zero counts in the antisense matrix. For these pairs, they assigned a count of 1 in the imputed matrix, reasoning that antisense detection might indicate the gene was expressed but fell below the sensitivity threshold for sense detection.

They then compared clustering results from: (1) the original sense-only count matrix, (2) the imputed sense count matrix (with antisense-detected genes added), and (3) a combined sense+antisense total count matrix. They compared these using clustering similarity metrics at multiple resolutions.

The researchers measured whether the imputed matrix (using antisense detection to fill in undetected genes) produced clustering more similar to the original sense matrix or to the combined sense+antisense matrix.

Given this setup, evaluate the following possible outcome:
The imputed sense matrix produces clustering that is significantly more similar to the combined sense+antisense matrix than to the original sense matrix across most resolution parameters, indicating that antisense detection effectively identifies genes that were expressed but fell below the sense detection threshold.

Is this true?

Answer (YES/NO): NO